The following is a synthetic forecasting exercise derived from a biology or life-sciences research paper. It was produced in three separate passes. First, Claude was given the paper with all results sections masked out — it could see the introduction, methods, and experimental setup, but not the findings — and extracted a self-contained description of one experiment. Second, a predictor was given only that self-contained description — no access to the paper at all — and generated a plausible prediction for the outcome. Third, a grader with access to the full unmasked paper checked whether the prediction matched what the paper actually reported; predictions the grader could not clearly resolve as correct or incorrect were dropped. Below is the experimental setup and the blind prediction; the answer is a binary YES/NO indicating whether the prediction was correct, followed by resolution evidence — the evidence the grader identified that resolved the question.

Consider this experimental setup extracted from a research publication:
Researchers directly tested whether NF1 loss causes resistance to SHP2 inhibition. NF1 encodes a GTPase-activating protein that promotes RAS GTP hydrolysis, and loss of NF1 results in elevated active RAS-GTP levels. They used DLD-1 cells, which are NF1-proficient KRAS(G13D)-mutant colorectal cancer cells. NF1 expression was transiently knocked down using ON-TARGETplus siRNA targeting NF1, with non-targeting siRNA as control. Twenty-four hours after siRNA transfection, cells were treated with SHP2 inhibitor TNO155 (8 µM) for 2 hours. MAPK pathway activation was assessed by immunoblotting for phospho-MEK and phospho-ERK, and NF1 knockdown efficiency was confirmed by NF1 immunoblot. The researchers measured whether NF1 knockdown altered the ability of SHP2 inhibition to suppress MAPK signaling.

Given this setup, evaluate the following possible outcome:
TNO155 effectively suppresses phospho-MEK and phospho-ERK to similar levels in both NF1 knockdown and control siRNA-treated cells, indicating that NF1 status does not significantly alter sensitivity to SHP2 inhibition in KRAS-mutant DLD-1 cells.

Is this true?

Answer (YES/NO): NO